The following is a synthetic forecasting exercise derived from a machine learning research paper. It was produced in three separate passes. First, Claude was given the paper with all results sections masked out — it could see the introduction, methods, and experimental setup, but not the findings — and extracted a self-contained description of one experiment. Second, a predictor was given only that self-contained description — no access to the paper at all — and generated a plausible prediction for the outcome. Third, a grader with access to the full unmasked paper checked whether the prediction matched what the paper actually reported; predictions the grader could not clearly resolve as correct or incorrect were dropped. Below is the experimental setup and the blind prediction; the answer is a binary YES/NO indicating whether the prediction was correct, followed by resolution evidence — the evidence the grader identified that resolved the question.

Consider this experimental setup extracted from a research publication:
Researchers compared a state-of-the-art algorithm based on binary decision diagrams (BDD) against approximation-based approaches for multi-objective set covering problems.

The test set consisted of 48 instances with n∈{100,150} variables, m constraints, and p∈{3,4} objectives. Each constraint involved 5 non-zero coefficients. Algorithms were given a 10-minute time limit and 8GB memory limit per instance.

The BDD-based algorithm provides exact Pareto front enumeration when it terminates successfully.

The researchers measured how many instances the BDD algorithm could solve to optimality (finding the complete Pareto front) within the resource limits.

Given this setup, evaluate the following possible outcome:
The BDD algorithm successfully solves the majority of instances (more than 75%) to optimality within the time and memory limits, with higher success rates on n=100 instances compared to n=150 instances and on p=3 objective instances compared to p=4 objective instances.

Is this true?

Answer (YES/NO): NO